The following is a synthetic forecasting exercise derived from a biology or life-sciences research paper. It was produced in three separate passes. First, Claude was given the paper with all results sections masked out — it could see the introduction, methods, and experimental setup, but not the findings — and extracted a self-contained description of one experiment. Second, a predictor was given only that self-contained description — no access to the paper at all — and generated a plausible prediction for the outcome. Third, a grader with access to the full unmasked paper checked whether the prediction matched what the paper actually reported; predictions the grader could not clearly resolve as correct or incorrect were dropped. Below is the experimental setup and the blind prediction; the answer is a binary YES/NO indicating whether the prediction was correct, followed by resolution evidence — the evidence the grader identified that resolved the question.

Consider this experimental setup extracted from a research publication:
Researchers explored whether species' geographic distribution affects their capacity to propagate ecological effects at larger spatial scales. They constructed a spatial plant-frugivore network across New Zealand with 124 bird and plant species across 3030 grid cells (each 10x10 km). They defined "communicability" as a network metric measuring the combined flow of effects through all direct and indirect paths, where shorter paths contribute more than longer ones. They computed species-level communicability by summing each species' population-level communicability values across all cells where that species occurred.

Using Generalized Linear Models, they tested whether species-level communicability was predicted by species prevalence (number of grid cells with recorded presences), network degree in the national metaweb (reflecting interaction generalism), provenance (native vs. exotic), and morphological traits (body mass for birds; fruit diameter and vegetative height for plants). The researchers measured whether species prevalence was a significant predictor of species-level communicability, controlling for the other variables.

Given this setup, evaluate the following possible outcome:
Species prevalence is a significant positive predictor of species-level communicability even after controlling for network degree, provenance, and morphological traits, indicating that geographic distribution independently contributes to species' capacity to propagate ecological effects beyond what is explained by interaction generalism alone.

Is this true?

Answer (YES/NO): YES